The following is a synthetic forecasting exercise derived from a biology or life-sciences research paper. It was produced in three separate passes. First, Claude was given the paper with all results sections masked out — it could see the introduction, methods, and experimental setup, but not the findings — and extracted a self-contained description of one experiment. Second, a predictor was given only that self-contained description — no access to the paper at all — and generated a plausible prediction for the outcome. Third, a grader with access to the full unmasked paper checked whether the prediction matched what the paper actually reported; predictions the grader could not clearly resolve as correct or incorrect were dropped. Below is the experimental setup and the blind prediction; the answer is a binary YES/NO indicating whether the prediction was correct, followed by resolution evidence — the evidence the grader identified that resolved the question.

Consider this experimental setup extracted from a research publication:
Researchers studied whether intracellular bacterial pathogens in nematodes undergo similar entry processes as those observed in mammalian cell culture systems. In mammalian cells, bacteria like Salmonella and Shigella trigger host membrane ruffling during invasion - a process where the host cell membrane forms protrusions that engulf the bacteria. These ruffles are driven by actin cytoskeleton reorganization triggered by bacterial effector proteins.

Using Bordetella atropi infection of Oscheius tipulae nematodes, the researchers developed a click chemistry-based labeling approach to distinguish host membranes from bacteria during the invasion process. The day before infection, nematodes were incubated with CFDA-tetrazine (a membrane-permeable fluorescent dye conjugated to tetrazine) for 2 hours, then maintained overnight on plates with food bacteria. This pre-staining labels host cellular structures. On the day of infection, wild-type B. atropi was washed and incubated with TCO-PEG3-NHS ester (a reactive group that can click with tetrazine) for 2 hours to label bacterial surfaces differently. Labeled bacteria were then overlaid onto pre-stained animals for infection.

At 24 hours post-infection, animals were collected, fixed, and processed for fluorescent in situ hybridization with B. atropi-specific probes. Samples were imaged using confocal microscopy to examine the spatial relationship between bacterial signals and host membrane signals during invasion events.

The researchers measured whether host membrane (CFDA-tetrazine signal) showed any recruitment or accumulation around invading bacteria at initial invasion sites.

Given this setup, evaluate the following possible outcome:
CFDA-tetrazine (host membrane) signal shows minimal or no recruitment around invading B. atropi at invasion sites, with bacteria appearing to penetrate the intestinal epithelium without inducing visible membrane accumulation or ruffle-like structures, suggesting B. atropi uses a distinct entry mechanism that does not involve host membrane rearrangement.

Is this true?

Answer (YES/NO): NO